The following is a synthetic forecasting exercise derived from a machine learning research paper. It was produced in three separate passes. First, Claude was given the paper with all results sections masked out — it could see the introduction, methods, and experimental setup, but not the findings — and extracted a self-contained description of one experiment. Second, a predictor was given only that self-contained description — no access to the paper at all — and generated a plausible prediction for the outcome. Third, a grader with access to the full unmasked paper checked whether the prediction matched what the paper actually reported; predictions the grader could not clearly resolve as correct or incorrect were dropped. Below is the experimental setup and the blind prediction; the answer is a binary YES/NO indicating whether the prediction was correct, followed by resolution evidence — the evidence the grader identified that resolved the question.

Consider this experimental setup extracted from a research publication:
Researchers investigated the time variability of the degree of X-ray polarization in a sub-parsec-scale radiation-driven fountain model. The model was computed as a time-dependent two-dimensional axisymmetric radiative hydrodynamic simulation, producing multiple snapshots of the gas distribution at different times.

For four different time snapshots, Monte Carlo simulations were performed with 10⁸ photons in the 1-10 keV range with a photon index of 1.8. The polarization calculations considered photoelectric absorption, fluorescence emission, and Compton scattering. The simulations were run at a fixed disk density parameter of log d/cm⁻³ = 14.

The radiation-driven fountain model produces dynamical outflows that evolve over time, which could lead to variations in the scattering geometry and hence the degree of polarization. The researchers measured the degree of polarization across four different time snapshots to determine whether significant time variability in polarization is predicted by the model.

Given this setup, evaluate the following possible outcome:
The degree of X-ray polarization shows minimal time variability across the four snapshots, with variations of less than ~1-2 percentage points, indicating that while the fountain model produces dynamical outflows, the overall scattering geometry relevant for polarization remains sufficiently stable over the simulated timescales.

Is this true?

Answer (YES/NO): NO